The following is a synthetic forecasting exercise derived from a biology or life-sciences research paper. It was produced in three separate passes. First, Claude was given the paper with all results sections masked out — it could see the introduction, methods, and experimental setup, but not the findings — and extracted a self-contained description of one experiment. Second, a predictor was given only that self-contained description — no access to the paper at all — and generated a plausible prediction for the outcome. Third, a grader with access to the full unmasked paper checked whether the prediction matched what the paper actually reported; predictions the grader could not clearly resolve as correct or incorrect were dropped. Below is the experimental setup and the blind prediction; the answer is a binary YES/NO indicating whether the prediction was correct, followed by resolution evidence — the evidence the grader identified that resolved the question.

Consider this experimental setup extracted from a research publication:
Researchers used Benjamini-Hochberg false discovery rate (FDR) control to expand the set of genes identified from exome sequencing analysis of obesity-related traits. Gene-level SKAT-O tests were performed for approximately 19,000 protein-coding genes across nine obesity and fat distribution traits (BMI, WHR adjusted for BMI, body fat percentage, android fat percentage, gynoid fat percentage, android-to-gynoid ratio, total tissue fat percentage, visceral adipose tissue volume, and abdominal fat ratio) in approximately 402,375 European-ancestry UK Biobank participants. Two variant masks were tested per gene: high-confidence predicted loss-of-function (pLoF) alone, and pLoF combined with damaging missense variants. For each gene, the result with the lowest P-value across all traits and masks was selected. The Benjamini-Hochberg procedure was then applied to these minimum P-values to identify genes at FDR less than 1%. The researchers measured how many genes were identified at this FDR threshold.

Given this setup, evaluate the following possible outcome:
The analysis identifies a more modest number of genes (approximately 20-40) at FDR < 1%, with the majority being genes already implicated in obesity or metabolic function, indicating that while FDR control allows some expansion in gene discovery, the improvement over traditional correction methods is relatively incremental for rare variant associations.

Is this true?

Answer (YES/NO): NO